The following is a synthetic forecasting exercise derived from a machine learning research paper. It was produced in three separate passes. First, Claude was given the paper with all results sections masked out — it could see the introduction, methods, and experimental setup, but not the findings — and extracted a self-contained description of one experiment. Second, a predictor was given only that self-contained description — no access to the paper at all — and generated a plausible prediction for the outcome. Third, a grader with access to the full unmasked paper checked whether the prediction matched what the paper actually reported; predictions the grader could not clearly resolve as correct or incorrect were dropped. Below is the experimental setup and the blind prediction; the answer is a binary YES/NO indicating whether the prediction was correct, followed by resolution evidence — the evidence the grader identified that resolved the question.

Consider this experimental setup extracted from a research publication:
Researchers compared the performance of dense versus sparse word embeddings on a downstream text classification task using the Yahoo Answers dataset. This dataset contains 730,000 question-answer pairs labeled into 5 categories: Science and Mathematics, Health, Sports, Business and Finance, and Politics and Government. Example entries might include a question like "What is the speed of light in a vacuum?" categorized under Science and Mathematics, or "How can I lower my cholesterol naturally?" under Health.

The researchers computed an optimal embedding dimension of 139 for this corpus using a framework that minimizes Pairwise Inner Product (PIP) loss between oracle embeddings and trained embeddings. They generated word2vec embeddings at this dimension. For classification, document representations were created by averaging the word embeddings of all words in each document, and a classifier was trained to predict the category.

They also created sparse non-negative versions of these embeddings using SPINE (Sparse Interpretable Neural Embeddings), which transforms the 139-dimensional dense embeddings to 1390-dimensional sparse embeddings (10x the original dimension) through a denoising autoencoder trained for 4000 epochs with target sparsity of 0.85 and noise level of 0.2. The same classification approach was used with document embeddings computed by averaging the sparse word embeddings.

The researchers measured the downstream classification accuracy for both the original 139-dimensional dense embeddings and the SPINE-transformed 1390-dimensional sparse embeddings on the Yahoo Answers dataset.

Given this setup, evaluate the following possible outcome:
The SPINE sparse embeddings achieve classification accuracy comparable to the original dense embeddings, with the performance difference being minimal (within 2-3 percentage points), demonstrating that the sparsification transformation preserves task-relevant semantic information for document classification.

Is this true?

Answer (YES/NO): NO